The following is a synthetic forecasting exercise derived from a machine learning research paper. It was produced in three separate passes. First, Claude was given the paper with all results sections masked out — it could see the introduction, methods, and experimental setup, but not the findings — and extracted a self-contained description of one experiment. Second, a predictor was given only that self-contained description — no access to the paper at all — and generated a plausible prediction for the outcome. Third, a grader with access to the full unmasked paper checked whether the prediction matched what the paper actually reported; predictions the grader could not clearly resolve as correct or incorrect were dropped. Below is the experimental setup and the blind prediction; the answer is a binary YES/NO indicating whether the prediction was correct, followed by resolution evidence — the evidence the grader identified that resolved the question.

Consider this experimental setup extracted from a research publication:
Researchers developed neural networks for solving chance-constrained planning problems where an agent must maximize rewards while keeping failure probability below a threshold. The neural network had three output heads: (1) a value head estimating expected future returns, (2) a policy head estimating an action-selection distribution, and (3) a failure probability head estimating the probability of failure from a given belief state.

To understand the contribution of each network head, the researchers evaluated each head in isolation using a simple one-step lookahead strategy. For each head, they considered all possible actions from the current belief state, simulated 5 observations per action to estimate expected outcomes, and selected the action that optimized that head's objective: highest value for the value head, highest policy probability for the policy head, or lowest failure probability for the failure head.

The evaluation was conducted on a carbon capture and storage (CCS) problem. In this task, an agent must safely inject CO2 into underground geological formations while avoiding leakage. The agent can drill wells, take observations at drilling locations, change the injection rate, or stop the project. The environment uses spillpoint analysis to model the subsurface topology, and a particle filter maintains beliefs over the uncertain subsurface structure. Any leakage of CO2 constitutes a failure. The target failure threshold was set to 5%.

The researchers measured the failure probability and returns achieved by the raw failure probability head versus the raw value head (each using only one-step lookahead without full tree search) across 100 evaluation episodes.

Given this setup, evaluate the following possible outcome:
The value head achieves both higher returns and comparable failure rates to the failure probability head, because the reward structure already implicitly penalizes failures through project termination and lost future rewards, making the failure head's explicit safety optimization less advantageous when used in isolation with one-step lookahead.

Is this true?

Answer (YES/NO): NO